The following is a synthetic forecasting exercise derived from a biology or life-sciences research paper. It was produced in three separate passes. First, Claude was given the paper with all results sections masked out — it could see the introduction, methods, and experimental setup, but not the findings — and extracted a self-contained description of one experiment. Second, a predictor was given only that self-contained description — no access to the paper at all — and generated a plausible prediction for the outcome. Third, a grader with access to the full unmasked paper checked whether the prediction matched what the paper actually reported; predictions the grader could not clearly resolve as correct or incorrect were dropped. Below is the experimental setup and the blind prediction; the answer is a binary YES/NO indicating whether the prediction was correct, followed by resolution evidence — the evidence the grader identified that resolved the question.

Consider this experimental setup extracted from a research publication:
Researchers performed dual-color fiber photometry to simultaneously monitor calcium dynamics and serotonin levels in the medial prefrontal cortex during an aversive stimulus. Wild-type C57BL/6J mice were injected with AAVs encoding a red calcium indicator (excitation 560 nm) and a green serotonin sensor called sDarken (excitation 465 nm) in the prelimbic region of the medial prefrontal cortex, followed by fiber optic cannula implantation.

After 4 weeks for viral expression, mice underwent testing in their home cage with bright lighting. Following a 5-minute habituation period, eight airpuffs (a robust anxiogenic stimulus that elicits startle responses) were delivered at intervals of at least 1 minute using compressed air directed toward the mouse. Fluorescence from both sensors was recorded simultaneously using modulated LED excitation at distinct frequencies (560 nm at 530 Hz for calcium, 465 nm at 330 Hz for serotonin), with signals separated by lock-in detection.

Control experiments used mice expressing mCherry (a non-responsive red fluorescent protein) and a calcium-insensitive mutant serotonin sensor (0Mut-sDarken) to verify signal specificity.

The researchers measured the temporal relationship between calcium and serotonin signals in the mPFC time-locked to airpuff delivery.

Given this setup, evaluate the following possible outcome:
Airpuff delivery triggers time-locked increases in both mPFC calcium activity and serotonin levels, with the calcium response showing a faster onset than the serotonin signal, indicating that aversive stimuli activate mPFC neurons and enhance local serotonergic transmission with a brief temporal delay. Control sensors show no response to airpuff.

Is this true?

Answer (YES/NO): NO